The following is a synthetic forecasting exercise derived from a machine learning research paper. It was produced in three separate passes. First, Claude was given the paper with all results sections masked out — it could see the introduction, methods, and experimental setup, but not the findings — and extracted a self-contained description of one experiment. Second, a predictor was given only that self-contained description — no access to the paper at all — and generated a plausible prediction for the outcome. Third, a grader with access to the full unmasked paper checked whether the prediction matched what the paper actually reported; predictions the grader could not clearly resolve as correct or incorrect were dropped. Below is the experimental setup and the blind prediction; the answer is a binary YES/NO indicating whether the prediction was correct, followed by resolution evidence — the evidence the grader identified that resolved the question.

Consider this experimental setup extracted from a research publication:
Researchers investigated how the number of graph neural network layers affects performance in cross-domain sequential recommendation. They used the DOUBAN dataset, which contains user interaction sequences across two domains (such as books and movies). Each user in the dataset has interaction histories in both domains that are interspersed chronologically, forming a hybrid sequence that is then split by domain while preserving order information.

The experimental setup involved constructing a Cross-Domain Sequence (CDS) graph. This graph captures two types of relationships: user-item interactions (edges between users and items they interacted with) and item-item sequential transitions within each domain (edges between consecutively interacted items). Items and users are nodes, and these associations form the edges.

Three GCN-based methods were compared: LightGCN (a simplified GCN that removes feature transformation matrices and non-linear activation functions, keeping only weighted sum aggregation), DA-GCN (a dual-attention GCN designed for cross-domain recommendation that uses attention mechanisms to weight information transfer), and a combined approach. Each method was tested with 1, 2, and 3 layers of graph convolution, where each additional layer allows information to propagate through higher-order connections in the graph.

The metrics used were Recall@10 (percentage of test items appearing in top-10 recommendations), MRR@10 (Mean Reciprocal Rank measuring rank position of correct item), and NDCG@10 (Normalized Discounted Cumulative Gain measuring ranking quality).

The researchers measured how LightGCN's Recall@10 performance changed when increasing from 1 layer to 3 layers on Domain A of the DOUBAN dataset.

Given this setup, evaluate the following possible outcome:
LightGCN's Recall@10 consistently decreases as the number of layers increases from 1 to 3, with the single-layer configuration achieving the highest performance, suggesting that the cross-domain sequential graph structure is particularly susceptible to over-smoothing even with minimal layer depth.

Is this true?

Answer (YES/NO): NO